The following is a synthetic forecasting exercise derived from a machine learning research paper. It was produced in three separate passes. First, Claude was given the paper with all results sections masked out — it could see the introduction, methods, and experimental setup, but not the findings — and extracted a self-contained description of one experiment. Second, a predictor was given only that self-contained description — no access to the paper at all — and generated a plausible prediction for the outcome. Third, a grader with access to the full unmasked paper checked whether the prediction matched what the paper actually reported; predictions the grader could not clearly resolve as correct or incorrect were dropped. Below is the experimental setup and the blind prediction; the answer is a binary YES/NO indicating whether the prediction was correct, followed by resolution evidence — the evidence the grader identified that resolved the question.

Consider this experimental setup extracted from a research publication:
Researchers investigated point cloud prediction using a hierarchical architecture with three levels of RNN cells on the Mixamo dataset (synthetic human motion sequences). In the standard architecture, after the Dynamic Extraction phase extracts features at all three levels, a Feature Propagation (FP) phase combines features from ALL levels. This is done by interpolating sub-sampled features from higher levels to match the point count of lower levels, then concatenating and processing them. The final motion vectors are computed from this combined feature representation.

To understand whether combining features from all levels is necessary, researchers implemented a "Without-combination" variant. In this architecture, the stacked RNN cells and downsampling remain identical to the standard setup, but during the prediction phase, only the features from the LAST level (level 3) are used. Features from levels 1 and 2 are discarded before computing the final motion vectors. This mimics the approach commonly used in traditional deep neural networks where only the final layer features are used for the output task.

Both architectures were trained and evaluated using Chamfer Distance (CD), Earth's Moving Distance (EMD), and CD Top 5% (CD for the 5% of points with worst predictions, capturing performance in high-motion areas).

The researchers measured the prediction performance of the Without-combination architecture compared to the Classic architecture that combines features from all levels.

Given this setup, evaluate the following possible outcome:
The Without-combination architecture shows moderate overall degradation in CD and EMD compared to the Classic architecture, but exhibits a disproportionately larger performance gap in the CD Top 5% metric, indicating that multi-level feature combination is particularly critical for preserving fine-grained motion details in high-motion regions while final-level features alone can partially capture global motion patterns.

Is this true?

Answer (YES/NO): NO